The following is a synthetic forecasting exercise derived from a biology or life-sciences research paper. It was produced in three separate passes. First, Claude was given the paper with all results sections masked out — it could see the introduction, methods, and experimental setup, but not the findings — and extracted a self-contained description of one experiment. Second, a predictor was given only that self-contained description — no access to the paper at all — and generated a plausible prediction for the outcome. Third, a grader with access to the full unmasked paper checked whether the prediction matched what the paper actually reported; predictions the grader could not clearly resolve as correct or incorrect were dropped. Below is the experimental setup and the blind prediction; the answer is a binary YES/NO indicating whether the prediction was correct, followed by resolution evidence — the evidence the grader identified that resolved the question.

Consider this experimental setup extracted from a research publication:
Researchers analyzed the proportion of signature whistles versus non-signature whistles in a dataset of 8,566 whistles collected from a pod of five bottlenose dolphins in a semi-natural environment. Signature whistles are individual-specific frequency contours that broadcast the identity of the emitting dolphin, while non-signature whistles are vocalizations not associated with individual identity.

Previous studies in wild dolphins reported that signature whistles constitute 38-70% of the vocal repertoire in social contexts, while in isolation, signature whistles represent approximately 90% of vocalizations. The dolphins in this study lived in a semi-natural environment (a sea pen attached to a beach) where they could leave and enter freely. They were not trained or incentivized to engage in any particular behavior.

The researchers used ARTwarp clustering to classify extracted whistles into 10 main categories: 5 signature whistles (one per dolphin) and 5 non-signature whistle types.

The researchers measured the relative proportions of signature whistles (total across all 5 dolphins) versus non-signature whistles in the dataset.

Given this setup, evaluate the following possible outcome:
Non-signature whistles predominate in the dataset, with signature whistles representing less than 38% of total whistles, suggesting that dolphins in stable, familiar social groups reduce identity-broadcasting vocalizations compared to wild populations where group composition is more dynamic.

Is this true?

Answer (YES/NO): NO